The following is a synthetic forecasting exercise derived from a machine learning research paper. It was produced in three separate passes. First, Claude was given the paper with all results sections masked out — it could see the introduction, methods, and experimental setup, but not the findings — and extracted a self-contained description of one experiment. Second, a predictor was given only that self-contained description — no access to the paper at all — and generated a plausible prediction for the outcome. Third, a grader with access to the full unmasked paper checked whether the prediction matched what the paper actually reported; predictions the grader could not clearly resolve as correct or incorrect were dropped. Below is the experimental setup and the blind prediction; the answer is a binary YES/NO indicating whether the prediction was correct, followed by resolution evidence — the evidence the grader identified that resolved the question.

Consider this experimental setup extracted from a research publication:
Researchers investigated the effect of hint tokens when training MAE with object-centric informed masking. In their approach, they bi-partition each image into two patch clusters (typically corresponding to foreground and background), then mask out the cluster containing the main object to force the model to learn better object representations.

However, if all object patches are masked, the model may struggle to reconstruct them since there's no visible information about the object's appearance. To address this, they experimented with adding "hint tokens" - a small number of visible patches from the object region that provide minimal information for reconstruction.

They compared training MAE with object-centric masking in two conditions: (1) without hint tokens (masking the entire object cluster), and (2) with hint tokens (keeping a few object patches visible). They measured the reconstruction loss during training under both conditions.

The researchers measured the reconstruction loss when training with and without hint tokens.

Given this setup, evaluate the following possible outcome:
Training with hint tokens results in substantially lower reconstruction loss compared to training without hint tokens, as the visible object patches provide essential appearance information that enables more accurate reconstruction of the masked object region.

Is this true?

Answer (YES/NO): YES